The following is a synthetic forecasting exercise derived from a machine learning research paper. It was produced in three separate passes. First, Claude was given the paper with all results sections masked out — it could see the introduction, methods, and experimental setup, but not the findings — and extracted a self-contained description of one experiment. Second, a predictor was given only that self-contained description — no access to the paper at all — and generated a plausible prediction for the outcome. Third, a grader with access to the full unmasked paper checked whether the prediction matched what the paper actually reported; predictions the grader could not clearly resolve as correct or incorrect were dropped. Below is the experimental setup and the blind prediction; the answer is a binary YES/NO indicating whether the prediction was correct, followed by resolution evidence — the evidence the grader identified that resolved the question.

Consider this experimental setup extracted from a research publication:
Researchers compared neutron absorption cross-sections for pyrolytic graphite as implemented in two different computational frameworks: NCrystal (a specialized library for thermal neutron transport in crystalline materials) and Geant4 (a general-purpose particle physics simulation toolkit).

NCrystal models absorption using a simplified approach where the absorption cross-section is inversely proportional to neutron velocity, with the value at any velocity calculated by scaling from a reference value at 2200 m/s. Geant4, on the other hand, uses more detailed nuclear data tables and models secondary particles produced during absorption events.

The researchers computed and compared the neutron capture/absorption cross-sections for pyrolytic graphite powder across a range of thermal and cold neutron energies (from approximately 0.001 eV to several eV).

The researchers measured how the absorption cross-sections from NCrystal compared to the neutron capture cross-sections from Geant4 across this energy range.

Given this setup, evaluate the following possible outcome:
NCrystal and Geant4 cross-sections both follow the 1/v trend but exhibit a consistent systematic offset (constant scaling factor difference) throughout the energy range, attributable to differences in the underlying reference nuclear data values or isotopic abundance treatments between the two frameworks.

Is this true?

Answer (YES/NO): NO